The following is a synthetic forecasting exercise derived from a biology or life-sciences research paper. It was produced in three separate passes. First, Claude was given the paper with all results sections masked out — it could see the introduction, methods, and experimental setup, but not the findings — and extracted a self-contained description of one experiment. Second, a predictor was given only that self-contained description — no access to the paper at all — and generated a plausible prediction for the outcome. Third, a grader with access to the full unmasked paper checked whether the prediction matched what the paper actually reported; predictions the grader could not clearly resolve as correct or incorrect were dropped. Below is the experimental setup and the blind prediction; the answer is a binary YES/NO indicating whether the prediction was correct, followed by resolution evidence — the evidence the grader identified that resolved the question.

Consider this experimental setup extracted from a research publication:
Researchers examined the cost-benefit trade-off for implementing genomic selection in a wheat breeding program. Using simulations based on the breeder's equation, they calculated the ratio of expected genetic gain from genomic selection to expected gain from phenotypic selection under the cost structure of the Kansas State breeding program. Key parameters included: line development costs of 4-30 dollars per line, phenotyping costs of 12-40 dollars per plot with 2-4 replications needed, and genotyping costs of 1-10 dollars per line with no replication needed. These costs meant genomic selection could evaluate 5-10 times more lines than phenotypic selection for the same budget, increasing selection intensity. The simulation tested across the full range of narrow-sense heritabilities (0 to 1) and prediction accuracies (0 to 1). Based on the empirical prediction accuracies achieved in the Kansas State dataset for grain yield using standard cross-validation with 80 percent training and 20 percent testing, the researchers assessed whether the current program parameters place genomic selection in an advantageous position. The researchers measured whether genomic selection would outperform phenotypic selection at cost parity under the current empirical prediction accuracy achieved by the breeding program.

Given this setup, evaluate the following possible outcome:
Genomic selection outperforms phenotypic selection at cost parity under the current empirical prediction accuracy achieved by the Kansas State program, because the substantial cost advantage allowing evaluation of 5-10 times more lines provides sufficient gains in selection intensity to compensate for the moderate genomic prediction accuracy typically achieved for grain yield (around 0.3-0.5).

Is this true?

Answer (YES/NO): NO